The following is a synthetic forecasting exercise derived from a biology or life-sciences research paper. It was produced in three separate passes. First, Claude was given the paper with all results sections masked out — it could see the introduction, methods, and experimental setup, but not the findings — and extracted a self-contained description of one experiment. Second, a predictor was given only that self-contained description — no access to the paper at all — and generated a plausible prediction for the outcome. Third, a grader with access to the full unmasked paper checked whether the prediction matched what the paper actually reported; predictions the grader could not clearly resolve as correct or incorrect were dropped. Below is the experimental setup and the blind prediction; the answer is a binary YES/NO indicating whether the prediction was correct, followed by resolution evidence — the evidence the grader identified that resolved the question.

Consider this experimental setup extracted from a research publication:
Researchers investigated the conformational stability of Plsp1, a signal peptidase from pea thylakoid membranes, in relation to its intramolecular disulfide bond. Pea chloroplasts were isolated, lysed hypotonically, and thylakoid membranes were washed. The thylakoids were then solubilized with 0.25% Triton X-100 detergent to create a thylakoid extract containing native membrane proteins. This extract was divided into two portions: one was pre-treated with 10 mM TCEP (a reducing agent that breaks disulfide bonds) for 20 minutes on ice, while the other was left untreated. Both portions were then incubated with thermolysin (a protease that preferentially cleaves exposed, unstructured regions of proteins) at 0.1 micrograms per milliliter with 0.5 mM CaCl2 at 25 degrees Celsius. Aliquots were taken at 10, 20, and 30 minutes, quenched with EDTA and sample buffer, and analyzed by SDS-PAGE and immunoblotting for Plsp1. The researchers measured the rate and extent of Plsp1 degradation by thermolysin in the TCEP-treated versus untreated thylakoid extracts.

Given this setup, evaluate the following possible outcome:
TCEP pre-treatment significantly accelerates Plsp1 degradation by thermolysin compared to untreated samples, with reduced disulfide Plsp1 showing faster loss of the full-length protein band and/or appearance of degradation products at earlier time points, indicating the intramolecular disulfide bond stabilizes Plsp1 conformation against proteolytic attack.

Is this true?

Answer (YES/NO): YES